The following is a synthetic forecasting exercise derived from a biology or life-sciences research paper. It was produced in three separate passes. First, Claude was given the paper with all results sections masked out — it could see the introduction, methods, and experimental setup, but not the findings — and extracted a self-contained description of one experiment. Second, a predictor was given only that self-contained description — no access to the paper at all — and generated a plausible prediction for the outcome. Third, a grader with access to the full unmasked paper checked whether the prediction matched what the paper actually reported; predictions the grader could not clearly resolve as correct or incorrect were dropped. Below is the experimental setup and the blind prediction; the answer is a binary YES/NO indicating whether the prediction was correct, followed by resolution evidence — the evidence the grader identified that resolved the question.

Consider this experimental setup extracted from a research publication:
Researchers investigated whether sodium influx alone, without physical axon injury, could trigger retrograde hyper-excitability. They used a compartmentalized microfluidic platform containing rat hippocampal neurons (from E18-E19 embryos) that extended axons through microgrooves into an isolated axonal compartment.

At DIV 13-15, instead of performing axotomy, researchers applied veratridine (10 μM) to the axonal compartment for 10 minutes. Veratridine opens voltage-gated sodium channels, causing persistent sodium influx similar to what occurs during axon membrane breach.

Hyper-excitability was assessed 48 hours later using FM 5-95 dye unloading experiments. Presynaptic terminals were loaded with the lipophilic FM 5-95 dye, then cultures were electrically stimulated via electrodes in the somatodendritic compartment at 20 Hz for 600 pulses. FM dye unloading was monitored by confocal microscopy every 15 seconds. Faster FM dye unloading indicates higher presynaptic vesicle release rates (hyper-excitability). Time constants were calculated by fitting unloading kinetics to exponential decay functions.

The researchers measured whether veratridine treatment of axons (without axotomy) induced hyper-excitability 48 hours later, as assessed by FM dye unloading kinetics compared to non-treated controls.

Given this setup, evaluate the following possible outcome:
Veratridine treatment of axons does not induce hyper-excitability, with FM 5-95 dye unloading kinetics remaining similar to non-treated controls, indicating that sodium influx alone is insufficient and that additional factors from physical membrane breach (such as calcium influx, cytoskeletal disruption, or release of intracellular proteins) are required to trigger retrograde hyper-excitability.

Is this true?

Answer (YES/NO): YES